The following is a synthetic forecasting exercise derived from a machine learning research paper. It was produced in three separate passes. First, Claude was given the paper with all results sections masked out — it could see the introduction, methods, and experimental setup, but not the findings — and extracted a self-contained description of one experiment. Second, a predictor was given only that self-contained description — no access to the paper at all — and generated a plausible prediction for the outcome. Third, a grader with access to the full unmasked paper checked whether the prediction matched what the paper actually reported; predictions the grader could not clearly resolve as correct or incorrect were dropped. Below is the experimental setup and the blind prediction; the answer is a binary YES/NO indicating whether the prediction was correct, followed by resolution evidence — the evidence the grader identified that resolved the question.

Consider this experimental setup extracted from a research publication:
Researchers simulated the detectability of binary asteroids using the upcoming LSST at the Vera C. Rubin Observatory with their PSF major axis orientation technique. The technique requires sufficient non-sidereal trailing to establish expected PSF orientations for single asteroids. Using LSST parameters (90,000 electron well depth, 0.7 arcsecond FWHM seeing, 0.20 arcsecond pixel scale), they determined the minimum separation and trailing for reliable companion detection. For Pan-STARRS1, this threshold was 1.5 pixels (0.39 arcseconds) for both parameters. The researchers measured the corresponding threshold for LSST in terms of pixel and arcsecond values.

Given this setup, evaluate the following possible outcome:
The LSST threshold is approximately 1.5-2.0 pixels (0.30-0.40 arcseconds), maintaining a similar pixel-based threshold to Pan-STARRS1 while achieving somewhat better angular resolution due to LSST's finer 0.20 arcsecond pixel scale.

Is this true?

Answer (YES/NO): NO